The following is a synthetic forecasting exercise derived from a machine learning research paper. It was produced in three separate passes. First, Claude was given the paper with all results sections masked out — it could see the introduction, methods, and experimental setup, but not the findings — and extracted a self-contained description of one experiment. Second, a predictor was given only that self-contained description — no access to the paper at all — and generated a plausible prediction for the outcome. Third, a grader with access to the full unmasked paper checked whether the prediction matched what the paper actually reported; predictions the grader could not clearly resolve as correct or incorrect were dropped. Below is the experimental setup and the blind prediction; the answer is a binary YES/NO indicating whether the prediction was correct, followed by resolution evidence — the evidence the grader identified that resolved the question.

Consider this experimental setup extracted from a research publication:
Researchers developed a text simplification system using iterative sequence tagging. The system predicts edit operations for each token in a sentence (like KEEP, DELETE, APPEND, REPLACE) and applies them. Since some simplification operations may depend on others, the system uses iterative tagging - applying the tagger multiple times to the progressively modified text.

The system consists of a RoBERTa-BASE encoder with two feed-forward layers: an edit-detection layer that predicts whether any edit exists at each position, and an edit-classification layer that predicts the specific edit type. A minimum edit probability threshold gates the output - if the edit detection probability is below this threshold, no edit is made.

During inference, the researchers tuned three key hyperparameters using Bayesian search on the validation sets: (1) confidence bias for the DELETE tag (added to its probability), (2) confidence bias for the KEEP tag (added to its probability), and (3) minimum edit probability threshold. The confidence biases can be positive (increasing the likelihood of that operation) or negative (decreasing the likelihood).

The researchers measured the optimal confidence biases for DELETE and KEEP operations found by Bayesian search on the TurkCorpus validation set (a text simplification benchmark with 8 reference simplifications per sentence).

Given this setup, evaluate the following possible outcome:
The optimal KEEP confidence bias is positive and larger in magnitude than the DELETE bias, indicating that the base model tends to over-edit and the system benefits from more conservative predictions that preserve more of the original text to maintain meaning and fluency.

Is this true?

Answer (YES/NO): NO